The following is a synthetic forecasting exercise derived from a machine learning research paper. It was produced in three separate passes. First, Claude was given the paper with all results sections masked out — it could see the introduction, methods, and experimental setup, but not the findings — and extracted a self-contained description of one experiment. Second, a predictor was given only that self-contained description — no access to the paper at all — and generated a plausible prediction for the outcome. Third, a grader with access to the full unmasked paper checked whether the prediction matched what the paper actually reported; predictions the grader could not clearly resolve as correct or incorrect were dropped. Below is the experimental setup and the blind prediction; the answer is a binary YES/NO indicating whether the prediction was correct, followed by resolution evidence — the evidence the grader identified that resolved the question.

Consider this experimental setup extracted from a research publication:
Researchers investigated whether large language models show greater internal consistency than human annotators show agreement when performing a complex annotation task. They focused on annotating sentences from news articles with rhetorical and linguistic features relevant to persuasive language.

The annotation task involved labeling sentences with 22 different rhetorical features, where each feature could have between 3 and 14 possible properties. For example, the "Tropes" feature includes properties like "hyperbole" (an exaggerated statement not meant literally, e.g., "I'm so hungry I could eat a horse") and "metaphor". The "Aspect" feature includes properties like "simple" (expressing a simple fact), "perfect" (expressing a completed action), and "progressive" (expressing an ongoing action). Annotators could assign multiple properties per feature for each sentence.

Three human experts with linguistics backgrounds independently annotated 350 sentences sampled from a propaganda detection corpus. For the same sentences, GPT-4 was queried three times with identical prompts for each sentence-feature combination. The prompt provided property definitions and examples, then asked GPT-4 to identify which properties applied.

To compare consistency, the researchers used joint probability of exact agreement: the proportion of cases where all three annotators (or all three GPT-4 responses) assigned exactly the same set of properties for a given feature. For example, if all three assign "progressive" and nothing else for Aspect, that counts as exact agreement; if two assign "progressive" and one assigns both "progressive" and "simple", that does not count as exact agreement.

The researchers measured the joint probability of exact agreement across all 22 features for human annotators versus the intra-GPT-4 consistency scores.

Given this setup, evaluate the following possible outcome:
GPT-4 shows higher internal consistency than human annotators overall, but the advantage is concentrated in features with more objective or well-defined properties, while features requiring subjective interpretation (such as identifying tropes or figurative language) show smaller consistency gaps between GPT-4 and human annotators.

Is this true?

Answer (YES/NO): NO